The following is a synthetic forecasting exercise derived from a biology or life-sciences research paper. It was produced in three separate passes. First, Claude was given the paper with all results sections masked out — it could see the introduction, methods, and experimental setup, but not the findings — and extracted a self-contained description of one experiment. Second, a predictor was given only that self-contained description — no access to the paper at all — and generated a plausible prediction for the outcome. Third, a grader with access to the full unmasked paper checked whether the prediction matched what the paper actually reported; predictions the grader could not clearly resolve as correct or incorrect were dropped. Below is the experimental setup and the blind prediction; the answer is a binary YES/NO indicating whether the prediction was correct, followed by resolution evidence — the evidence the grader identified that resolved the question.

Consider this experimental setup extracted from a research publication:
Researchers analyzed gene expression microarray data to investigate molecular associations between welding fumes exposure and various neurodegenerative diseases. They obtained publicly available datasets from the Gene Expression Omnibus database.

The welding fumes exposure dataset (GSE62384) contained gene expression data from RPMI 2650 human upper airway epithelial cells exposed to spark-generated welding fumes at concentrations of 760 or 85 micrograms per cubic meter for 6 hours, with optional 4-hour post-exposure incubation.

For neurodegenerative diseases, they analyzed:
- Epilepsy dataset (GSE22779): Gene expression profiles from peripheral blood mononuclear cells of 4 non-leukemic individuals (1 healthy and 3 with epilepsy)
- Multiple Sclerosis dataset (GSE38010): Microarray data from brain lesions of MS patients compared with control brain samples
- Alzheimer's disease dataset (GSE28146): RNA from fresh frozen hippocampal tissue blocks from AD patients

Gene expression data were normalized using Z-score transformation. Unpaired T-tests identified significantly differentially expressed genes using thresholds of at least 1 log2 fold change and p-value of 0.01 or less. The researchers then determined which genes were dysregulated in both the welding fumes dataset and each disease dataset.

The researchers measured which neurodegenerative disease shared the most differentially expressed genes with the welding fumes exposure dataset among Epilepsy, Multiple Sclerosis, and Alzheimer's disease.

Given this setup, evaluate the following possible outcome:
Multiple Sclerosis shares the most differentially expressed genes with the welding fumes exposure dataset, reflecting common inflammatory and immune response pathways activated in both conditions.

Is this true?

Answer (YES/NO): YES